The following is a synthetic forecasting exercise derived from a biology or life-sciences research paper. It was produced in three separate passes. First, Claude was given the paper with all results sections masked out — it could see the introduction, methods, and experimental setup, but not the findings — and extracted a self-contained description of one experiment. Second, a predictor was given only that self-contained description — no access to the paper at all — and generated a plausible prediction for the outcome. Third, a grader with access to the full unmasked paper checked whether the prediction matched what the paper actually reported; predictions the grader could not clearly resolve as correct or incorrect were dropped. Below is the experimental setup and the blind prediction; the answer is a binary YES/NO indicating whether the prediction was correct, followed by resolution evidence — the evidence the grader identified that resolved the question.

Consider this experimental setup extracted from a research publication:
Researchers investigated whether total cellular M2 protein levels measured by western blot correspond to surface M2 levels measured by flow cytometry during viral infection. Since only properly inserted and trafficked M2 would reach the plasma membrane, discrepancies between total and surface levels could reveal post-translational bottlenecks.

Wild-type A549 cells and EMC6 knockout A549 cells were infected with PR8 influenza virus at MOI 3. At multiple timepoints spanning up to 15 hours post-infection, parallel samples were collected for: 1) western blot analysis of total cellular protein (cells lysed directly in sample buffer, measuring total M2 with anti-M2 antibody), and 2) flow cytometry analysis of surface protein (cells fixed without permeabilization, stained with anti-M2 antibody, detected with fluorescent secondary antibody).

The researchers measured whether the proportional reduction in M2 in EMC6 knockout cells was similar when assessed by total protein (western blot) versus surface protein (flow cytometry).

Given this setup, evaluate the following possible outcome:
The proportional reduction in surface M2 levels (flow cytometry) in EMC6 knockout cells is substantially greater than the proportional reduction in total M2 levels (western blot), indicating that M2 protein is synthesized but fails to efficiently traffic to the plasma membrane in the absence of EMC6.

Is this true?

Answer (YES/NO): NO